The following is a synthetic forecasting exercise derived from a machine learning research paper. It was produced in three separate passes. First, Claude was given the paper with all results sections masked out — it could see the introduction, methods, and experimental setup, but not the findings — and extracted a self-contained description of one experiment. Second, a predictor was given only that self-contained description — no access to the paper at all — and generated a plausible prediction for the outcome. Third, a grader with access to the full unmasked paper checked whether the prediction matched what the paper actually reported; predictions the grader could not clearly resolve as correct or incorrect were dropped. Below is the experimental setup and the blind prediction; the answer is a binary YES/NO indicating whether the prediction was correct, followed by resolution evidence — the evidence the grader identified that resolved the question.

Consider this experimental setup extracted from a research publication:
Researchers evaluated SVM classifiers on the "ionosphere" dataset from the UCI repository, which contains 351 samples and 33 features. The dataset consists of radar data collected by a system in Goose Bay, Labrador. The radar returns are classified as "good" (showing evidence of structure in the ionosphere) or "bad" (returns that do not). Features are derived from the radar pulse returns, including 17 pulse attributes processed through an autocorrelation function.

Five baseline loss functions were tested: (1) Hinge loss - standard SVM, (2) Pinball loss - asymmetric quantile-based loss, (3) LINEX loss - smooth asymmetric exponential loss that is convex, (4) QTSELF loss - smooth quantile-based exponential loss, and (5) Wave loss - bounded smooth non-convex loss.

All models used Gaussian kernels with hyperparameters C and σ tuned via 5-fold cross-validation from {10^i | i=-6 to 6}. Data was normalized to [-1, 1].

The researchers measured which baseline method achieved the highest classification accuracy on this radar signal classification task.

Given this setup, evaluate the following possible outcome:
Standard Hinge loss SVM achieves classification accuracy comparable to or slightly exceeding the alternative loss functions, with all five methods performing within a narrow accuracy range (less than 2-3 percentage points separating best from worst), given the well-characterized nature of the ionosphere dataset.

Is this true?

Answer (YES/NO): NO